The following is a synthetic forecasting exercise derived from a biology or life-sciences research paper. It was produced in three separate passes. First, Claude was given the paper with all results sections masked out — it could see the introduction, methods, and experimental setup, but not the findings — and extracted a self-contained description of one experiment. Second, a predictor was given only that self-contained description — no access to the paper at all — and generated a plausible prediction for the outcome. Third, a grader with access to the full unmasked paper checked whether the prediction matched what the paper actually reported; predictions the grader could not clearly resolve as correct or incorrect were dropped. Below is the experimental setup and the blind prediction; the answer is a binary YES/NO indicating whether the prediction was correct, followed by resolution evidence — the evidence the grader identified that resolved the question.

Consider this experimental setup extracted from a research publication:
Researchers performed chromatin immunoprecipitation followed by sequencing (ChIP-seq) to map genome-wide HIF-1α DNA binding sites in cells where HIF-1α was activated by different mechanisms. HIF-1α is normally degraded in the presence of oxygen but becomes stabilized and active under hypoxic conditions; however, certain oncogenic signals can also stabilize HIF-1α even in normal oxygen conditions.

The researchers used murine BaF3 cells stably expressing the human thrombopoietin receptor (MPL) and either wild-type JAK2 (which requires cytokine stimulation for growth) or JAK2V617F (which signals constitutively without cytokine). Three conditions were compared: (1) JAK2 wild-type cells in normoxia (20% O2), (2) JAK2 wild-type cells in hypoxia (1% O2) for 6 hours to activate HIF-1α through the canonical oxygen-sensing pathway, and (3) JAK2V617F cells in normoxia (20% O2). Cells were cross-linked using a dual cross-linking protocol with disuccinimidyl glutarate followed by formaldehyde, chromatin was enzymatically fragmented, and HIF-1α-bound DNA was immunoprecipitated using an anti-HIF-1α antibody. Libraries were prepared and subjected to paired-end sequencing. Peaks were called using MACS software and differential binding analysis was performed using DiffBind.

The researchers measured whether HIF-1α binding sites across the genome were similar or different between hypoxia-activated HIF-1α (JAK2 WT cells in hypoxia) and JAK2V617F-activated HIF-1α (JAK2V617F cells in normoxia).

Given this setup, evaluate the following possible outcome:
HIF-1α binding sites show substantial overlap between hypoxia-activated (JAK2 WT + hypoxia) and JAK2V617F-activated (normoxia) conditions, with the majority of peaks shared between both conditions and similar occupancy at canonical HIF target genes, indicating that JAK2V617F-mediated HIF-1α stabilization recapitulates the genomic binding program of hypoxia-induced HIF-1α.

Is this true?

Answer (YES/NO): NO